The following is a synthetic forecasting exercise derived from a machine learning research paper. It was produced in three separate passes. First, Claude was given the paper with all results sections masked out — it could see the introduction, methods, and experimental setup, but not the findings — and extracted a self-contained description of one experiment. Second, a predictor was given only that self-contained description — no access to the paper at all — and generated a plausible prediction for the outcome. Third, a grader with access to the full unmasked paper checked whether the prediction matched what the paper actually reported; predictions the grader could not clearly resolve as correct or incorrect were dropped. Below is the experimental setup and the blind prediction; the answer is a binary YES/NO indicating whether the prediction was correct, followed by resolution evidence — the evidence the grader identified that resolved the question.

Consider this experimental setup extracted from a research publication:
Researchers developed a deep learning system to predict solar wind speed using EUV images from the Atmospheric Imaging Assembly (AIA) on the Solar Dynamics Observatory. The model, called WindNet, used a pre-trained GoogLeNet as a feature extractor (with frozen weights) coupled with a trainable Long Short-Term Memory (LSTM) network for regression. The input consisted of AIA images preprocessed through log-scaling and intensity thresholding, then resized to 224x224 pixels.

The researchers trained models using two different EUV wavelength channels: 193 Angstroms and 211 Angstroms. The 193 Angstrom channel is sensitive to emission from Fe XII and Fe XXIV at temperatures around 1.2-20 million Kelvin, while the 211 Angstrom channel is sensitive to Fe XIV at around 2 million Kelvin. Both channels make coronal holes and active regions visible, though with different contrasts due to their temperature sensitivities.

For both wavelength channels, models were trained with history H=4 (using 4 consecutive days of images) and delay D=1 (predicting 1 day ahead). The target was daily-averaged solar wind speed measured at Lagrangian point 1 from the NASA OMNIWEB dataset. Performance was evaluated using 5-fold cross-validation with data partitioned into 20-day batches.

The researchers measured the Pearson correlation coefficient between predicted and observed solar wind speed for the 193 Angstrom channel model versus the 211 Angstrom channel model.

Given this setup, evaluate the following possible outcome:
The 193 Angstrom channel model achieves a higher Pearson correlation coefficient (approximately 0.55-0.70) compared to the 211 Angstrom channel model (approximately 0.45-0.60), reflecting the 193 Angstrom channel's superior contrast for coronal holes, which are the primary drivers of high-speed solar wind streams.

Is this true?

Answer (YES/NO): NO